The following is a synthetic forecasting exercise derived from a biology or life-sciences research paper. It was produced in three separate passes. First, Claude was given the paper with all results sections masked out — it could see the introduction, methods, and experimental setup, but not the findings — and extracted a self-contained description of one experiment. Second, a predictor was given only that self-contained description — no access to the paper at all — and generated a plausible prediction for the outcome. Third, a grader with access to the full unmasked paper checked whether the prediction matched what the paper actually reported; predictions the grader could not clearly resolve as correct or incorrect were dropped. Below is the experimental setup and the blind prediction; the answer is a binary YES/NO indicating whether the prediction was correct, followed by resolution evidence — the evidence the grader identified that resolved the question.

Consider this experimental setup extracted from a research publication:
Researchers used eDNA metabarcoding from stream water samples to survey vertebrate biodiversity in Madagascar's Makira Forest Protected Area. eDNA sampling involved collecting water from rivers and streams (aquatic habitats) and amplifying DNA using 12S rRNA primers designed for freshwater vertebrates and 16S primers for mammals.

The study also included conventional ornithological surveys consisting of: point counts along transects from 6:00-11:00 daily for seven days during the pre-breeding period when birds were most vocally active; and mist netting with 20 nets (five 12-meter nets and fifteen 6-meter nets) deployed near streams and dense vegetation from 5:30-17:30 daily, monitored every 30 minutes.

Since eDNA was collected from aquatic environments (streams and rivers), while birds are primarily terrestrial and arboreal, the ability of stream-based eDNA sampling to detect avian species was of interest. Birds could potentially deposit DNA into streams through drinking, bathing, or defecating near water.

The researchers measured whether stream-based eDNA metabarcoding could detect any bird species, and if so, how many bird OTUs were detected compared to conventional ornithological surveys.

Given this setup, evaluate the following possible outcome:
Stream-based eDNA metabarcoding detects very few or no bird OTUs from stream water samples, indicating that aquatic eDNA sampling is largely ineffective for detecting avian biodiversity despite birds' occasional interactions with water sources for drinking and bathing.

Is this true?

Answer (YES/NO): NO